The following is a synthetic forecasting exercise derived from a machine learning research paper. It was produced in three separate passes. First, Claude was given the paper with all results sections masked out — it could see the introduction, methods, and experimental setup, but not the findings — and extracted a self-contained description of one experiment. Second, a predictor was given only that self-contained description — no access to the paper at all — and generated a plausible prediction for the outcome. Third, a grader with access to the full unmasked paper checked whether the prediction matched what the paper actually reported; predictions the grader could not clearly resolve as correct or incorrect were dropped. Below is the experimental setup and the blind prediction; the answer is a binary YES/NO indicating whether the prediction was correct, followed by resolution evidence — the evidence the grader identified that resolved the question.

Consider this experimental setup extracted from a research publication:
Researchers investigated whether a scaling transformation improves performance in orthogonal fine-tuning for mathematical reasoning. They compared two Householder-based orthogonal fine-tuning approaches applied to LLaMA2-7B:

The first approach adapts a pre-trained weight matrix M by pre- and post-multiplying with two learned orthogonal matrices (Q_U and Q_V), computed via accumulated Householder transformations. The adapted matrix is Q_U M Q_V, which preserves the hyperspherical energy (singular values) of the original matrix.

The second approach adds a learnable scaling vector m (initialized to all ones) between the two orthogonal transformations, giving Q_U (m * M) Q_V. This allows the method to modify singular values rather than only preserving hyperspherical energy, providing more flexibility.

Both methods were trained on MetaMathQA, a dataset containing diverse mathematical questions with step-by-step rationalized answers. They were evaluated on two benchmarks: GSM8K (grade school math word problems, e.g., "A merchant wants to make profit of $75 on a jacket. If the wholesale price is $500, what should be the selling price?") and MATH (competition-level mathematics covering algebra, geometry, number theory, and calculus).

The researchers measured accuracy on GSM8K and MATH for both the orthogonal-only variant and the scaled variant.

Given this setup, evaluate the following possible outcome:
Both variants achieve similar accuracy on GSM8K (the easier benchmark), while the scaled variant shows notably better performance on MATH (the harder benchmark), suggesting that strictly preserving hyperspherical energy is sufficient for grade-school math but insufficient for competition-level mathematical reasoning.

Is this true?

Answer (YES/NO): NO